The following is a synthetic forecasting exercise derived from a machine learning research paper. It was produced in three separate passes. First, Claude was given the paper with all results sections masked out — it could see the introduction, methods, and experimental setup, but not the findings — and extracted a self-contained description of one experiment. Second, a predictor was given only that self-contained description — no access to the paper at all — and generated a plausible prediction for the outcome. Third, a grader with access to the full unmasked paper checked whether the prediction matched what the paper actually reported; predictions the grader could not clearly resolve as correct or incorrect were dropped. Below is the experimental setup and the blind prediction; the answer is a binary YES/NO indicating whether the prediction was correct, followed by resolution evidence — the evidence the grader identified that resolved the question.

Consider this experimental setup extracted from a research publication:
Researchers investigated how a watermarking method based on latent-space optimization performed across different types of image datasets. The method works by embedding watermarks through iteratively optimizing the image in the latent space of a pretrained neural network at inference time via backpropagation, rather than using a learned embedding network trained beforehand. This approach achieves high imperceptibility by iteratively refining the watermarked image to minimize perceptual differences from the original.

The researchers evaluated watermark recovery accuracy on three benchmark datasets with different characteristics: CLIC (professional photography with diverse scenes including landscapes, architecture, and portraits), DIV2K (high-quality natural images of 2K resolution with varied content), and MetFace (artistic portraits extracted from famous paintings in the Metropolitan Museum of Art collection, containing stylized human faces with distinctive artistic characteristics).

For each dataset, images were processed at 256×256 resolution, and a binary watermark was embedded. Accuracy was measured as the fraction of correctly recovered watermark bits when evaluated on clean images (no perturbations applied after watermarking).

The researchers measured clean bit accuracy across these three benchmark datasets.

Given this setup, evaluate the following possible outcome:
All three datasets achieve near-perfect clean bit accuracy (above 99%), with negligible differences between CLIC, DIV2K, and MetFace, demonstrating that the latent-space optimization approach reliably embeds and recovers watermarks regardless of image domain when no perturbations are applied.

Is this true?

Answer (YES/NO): NO